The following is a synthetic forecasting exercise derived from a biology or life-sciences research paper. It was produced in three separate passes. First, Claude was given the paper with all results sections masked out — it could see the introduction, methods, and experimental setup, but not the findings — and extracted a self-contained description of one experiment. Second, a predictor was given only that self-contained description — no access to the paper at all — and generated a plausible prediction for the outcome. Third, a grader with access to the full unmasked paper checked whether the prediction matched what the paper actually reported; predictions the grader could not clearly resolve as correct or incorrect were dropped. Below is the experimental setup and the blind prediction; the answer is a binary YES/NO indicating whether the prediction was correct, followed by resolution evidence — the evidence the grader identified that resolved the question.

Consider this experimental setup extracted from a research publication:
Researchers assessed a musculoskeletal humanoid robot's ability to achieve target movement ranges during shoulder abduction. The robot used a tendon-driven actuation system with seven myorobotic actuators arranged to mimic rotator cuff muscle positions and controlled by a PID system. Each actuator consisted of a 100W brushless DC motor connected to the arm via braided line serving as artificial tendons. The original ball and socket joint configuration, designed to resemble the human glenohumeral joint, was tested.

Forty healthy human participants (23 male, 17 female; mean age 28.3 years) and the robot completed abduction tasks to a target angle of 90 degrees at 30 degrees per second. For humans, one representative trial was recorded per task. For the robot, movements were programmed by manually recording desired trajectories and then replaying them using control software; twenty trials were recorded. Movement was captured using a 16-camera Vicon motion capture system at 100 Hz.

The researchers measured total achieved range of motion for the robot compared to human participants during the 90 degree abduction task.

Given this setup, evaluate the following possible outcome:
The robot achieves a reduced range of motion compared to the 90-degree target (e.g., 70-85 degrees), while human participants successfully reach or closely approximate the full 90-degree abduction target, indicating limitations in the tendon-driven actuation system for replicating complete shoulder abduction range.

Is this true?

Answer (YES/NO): NO